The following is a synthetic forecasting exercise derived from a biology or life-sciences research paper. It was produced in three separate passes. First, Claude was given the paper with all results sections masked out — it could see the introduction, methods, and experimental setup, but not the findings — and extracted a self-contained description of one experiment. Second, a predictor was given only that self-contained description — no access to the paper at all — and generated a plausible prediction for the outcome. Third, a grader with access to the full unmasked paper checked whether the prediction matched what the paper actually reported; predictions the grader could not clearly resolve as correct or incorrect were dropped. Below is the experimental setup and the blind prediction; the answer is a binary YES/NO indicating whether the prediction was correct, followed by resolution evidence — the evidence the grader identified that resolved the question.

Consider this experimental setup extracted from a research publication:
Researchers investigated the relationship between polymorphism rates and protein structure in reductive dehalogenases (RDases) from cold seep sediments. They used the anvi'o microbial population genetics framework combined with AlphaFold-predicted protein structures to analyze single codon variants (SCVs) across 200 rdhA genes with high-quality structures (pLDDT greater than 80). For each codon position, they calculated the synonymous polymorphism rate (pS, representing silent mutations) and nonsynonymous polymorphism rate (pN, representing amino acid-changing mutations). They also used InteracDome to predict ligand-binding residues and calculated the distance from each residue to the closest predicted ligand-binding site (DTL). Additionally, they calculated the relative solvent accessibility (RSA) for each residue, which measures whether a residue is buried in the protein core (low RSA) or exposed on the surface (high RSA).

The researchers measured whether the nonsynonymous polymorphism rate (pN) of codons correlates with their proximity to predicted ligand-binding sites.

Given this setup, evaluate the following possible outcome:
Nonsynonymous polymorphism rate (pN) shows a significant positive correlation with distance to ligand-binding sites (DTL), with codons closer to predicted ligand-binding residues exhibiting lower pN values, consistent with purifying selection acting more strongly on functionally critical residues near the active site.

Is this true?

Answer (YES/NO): YES